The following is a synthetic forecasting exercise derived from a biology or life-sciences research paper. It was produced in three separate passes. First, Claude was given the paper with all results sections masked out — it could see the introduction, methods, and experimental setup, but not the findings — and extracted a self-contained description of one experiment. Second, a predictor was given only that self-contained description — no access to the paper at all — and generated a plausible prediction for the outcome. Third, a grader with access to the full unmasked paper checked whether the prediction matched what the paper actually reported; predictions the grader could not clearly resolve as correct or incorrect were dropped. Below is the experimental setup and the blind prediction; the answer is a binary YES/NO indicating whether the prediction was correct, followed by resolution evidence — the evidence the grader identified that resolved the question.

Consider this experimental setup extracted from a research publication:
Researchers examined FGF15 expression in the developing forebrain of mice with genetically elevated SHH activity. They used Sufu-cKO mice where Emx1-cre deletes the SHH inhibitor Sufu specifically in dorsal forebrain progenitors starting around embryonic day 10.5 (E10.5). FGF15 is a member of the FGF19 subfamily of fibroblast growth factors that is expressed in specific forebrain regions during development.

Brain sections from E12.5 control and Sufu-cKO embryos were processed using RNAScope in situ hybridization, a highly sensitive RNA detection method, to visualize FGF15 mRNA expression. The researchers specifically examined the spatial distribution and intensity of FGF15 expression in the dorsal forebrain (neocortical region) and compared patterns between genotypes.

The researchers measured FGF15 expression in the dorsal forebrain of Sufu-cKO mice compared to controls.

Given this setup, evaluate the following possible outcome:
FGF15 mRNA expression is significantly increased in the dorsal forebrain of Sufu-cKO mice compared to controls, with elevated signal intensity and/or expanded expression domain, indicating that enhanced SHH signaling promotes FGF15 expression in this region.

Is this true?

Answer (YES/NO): YES